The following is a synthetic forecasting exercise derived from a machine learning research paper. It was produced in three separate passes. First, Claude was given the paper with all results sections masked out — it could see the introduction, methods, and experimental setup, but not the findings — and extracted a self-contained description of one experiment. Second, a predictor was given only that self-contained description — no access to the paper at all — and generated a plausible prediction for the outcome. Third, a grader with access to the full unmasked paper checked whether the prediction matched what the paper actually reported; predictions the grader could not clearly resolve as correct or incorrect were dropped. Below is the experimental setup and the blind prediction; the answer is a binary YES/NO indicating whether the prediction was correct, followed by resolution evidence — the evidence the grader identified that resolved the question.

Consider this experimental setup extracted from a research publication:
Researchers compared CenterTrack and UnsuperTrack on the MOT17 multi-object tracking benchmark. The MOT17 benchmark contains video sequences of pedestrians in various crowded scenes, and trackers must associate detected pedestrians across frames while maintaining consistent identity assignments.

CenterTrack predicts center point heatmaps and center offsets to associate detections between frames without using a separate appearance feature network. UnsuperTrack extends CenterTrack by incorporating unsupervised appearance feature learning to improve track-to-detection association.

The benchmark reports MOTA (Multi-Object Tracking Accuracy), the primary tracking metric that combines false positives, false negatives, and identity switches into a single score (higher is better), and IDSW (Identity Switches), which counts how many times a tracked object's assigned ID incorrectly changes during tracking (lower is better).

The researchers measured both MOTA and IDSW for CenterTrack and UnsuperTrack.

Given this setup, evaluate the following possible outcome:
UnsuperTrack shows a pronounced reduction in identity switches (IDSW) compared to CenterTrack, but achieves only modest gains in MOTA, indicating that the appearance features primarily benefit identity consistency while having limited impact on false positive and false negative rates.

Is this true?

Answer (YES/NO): YES